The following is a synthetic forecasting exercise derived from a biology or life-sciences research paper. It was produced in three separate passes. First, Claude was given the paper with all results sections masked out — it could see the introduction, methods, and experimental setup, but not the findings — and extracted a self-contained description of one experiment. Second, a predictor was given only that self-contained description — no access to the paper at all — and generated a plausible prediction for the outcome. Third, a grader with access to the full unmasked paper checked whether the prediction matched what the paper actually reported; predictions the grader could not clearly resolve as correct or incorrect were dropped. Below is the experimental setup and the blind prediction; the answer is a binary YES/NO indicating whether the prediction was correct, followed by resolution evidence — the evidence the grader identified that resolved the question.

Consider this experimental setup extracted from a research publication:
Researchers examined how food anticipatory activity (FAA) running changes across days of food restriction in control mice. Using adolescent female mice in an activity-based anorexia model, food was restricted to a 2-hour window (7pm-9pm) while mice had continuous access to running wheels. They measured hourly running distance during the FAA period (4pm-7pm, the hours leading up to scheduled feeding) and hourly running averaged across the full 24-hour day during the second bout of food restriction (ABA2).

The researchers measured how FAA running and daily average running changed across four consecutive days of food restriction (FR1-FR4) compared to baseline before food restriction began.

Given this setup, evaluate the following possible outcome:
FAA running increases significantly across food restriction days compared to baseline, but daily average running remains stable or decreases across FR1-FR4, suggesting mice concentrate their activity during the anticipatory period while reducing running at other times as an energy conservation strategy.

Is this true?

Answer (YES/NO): YES